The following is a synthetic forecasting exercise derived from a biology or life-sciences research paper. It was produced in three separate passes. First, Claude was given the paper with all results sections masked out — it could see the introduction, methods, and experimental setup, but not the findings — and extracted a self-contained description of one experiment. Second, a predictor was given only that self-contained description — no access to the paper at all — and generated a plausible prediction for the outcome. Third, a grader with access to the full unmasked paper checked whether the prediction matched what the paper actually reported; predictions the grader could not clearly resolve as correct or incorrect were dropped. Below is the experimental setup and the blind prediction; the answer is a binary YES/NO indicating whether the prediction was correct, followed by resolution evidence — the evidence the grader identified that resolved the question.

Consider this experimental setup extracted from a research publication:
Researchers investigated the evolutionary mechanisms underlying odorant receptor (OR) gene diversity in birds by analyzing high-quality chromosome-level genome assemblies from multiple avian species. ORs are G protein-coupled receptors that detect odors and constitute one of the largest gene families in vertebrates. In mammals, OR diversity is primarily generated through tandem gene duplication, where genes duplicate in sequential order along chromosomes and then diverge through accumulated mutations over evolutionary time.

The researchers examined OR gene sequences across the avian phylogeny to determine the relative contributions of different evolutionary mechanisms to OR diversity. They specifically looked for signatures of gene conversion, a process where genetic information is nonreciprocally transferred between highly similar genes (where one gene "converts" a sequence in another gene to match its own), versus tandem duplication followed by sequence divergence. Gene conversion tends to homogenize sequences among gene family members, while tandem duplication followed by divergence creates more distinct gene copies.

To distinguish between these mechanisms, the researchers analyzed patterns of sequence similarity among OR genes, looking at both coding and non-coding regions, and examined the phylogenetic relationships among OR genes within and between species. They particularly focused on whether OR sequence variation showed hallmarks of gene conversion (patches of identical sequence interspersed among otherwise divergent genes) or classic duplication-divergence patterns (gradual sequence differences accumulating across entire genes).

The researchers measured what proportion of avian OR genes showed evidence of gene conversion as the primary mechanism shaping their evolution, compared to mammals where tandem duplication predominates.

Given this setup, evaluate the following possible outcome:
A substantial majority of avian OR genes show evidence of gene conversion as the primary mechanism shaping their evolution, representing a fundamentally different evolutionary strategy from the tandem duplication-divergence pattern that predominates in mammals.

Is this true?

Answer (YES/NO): YES